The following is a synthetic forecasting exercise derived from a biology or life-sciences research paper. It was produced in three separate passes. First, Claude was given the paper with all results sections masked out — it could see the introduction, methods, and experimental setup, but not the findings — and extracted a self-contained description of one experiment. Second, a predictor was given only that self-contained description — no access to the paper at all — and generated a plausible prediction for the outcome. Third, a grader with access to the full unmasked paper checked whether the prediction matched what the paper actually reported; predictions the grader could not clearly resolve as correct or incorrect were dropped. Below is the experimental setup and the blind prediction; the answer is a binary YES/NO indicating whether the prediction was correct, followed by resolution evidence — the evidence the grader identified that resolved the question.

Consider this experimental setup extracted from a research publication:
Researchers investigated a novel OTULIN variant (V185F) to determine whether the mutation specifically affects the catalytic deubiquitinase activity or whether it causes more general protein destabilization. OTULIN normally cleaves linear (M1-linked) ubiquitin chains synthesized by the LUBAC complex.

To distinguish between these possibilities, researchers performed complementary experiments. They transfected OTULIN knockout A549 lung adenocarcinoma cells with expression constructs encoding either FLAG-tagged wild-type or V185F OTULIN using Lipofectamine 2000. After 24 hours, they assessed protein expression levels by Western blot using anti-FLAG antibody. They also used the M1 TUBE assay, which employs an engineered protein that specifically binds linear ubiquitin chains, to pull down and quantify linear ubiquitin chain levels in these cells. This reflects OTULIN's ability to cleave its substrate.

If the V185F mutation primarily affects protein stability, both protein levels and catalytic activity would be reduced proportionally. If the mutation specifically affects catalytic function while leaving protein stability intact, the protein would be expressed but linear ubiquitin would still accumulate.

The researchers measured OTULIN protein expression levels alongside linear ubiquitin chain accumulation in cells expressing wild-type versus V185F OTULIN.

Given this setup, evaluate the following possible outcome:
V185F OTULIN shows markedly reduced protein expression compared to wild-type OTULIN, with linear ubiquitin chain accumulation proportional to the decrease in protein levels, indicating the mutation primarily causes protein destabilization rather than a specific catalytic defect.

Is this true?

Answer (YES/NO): NO